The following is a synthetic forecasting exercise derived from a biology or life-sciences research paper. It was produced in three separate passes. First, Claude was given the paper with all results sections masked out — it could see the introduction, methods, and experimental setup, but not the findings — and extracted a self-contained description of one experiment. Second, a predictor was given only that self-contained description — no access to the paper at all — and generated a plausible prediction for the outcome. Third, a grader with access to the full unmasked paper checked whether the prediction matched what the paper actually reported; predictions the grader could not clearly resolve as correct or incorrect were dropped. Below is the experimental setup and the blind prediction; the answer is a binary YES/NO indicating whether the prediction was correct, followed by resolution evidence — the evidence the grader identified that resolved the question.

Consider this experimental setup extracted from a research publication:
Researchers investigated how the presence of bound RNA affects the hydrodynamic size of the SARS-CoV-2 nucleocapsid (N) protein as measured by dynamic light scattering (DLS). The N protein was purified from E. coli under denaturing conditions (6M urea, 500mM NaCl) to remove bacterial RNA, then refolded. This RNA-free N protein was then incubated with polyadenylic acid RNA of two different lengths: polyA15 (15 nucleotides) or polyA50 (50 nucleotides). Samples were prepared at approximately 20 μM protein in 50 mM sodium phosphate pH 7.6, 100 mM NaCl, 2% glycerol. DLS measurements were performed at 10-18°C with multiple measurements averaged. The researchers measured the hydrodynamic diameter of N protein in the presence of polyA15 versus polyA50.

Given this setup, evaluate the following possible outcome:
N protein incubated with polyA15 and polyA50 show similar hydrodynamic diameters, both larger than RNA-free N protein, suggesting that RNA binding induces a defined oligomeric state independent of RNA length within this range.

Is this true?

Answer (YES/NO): NO